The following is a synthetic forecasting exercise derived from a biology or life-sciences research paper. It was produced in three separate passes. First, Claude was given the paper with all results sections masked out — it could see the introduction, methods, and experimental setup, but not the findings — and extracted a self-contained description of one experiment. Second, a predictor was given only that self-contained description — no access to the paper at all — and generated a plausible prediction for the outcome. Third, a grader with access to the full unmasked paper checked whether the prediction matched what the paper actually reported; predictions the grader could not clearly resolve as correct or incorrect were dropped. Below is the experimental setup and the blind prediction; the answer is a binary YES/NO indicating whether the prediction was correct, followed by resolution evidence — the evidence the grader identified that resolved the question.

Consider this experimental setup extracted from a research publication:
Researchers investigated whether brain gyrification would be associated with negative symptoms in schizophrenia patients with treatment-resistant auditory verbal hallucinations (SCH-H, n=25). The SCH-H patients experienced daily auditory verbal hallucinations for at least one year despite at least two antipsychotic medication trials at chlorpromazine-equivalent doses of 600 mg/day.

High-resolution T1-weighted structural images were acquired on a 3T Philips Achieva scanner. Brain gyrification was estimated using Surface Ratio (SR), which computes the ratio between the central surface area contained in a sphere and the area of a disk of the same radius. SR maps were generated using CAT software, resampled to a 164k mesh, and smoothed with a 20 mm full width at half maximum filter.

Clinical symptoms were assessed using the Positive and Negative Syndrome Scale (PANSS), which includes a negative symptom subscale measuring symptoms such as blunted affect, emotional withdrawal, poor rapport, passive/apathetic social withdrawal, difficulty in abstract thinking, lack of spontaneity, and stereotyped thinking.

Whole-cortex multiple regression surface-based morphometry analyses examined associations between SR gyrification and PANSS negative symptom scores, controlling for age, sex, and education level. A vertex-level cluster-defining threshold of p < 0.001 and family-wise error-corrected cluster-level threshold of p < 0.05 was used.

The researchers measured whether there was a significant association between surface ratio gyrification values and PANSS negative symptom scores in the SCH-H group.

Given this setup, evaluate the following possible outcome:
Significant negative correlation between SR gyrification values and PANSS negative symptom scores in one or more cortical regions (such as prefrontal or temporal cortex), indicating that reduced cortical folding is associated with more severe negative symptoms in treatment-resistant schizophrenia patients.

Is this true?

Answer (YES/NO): NO